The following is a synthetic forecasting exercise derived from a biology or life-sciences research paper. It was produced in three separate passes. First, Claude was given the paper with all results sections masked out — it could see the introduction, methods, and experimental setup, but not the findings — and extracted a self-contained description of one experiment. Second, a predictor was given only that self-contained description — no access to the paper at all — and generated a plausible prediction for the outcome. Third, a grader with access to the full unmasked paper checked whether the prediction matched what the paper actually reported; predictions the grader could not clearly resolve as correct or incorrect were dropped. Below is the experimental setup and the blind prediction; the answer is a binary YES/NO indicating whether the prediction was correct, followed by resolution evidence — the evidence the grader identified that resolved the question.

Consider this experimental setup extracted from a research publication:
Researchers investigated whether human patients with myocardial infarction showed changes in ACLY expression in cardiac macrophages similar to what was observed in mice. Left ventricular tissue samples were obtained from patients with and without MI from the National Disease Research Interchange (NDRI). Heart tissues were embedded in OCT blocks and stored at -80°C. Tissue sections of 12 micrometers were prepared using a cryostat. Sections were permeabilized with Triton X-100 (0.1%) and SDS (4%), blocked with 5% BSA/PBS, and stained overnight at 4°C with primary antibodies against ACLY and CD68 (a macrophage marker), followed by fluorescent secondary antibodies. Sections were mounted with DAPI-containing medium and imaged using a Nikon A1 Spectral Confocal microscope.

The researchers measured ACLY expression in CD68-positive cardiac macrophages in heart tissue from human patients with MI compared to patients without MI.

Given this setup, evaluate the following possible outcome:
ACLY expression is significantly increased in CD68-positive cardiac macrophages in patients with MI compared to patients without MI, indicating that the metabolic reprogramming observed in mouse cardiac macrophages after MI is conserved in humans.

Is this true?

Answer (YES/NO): YES